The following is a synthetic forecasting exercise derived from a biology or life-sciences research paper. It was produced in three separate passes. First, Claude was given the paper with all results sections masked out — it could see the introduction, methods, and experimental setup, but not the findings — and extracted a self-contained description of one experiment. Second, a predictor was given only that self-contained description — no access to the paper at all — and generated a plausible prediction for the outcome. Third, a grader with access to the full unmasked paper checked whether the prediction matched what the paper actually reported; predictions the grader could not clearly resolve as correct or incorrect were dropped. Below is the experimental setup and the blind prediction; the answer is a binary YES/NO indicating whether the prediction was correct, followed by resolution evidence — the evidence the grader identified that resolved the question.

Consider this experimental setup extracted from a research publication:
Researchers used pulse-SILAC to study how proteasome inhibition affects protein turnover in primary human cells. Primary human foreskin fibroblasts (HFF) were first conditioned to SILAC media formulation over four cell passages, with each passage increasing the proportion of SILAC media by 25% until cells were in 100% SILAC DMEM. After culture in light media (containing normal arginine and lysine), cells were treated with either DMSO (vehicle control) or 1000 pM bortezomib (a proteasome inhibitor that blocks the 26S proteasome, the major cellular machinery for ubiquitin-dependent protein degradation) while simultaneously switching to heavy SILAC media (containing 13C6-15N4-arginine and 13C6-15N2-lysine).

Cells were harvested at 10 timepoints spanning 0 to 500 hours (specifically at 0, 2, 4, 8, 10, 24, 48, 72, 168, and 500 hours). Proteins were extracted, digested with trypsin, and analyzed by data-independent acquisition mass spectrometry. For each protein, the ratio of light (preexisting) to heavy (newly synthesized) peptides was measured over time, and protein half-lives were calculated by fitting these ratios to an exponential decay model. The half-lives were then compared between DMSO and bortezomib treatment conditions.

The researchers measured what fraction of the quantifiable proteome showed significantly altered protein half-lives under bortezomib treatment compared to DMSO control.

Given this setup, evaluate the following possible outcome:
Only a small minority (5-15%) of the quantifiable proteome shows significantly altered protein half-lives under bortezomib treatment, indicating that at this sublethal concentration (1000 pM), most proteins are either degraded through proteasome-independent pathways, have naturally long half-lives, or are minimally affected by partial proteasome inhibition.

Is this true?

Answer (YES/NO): NO